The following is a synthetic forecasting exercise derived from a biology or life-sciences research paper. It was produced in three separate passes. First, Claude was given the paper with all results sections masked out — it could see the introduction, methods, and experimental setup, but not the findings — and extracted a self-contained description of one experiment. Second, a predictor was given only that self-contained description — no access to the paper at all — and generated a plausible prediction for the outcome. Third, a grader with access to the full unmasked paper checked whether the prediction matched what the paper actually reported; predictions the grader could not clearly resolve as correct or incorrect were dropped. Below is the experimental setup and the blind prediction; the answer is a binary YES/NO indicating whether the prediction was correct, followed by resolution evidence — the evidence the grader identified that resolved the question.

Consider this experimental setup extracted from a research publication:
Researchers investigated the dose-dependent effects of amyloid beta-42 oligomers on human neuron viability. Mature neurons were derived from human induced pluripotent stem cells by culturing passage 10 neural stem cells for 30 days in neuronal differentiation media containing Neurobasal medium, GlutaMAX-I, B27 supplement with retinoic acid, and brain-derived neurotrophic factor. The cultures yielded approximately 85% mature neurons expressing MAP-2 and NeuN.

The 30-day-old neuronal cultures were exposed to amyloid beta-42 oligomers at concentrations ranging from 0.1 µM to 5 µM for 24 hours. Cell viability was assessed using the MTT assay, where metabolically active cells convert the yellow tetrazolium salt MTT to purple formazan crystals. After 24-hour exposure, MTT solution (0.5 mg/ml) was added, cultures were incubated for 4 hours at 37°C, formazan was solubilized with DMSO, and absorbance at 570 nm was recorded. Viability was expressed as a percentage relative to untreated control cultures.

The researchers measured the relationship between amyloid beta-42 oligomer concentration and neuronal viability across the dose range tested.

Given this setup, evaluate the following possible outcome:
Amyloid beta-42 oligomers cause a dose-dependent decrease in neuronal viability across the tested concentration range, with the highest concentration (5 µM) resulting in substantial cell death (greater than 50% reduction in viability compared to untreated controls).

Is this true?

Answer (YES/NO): NO